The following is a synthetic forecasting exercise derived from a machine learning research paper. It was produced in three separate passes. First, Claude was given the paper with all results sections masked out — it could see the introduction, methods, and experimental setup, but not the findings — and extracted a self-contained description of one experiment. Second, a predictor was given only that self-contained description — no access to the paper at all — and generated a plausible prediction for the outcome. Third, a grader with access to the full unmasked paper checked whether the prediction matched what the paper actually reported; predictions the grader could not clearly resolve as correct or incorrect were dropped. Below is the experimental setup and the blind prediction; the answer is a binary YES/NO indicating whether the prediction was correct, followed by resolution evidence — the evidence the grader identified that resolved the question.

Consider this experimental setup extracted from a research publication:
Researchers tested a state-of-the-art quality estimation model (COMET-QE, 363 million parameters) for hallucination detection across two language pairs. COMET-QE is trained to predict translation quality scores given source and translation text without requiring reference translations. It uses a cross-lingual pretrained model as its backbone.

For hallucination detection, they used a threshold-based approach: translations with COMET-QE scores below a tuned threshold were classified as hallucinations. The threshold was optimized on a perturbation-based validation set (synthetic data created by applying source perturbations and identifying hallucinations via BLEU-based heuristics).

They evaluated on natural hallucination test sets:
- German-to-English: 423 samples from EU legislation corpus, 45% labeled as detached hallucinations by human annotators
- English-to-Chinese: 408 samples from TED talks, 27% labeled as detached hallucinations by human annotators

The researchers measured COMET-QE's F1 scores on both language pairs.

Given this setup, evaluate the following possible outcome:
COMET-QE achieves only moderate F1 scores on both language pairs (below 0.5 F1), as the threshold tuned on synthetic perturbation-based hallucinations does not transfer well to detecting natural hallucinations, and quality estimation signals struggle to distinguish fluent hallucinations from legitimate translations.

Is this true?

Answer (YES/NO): NO